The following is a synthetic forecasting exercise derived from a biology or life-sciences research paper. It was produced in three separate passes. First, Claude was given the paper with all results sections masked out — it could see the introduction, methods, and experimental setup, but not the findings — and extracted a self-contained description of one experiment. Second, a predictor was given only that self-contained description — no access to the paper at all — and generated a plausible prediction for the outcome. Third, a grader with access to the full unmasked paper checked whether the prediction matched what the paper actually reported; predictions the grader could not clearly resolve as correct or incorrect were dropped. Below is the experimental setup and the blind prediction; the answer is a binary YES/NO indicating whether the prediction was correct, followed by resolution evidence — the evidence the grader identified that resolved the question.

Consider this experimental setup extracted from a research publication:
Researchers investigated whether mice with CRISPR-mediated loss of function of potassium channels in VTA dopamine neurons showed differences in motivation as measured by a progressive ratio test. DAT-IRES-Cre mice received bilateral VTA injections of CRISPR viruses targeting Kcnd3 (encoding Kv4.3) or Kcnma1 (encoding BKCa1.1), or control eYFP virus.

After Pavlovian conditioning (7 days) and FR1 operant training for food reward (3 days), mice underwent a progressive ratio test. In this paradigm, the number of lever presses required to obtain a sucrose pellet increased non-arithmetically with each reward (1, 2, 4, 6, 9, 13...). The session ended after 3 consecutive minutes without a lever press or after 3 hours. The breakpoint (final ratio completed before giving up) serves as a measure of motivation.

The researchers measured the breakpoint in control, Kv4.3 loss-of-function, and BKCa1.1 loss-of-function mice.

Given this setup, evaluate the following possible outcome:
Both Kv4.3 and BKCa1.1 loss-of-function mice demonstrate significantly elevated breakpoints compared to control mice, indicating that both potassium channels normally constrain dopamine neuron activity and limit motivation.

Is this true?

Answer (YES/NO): NO